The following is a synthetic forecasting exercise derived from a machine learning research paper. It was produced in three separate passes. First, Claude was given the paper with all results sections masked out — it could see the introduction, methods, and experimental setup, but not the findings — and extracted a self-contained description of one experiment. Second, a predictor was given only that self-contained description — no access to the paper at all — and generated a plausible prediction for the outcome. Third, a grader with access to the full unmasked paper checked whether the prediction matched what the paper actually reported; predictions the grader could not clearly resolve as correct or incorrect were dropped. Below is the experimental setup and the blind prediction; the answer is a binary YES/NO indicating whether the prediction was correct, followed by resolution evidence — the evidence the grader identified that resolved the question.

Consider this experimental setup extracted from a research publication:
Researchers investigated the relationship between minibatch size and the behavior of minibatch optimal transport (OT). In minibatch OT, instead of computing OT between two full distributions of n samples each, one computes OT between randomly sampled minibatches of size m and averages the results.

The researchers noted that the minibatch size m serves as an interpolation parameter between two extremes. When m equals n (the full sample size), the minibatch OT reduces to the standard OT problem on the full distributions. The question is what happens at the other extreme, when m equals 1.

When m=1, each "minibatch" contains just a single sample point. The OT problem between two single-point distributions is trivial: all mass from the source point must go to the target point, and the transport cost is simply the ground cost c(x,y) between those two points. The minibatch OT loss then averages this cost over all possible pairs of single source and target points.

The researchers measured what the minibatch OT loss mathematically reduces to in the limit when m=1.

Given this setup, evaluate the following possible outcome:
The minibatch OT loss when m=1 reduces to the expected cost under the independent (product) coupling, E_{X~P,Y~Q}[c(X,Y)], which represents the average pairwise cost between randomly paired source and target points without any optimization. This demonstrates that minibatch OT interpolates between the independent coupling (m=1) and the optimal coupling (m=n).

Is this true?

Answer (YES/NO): YES